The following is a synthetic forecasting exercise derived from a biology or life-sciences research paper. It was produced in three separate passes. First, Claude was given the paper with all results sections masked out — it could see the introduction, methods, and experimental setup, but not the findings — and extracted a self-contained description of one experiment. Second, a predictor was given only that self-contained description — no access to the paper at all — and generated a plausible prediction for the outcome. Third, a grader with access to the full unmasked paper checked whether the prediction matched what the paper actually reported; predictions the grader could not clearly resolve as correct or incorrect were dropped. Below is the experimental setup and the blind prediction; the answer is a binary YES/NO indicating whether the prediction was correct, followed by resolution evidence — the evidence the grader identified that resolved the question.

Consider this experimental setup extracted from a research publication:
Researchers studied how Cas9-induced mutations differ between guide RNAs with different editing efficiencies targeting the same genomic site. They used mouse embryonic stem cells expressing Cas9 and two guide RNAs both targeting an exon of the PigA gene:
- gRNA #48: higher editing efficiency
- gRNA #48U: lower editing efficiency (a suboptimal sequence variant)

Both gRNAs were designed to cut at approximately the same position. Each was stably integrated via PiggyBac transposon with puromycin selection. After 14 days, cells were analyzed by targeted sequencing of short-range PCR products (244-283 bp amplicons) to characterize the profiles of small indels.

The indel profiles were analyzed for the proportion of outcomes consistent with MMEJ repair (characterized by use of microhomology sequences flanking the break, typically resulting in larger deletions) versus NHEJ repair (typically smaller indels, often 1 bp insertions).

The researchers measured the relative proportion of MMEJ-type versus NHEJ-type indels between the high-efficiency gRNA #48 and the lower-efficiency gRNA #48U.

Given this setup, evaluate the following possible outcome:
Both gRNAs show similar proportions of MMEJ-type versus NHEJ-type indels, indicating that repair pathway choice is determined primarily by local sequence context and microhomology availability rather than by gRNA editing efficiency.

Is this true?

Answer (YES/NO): NO